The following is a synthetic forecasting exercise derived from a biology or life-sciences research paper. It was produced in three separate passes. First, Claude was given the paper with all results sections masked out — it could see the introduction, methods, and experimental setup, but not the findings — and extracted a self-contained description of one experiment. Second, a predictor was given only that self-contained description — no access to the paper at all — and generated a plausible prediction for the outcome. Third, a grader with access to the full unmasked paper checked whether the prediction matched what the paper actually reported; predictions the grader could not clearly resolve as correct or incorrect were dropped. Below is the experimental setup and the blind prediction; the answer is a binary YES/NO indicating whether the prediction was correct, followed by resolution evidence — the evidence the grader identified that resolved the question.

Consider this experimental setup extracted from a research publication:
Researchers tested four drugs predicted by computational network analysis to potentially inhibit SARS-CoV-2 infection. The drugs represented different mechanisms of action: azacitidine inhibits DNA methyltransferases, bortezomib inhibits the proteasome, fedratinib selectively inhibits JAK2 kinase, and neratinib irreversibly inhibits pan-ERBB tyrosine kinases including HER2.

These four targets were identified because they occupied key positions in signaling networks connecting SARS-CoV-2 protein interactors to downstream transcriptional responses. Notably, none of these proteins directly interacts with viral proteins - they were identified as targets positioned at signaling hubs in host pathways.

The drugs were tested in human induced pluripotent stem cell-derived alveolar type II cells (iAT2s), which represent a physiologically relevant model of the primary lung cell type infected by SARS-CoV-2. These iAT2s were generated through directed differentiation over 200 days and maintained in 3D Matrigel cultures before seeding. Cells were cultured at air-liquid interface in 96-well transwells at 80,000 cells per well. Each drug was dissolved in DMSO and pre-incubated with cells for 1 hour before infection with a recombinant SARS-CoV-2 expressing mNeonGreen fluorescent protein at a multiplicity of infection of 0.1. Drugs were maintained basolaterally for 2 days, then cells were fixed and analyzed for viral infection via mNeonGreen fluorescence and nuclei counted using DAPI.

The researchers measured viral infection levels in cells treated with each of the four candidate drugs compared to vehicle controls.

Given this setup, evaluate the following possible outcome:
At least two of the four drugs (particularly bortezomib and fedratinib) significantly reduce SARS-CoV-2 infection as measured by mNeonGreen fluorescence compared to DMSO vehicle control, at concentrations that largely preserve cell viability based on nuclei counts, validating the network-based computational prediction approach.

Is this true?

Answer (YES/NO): NO